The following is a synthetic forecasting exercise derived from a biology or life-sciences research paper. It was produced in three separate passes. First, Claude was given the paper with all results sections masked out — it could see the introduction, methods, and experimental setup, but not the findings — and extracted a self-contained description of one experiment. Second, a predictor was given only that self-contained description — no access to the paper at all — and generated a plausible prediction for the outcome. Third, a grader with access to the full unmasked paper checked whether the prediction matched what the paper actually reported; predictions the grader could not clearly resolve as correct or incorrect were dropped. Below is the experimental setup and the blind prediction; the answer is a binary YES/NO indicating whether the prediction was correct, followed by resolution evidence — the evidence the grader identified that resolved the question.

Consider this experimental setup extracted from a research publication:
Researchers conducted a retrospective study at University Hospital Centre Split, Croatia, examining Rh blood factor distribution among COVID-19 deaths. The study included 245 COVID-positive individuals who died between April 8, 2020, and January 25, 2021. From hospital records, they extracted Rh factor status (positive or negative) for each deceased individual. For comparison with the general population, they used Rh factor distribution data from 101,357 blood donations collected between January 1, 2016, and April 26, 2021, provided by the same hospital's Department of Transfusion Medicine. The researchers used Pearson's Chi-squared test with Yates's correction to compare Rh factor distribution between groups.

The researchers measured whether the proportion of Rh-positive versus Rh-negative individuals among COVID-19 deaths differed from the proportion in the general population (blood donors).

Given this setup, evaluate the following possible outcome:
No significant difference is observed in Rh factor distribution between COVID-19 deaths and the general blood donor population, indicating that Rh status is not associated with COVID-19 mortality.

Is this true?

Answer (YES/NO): YES